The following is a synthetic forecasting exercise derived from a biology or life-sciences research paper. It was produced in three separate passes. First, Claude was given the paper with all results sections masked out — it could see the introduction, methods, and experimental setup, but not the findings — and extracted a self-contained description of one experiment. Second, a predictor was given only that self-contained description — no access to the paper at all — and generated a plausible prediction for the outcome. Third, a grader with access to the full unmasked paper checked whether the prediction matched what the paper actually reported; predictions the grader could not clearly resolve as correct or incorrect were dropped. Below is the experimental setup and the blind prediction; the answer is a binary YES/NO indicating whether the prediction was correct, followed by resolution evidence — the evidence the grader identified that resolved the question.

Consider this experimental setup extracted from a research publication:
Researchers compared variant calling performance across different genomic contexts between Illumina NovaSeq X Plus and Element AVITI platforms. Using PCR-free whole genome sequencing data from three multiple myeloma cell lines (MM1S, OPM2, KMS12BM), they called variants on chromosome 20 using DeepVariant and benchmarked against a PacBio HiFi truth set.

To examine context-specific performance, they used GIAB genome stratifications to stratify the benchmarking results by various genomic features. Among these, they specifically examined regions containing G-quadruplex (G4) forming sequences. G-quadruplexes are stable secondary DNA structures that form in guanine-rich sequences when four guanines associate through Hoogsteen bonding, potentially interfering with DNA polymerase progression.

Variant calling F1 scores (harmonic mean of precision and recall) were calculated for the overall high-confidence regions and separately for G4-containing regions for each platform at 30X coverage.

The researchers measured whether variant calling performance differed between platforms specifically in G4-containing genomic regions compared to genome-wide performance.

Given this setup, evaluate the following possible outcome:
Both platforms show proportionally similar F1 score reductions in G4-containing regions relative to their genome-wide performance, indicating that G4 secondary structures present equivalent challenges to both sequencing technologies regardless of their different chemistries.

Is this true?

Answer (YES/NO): NO